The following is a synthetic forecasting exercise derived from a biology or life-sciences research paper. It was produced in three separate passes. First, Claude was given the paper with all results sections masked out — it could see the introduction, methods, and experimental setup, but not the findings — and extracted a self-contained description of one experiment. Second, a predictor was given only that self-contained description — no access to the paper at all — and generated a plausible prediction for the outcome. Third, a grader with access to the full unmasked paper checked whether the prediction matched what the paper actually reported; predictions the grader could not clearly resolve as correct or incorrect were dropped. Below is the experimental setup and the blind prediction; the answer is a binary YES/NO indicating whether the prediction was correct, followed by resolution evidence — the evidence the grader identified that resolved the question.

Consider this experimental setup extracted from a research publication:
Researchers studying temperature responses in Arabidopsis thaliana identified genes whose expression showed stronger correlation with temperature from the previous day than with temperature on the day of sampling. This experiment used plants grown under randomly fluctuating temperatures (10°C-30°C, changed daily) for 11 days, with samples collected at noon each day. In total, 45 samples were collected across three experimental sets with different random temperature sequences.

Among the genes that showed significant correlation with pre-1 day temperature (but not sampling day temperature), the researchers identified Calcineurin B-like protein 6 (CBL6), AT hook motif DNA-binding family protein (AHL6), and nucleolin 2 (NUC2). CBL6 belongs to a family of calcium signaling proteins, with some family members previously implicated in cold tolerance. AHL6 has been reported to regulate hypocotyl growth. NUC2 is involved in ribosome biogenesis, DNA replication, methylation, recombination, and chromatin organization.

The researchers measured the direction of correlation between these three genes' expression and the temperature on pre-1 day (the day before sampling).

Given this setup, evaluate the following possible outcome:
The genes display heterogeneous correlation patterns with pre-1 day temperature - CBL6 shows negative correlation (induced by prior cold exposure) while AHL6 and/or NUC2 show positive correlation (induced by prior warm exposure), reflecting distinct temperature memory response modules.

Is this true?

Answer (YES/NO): NO